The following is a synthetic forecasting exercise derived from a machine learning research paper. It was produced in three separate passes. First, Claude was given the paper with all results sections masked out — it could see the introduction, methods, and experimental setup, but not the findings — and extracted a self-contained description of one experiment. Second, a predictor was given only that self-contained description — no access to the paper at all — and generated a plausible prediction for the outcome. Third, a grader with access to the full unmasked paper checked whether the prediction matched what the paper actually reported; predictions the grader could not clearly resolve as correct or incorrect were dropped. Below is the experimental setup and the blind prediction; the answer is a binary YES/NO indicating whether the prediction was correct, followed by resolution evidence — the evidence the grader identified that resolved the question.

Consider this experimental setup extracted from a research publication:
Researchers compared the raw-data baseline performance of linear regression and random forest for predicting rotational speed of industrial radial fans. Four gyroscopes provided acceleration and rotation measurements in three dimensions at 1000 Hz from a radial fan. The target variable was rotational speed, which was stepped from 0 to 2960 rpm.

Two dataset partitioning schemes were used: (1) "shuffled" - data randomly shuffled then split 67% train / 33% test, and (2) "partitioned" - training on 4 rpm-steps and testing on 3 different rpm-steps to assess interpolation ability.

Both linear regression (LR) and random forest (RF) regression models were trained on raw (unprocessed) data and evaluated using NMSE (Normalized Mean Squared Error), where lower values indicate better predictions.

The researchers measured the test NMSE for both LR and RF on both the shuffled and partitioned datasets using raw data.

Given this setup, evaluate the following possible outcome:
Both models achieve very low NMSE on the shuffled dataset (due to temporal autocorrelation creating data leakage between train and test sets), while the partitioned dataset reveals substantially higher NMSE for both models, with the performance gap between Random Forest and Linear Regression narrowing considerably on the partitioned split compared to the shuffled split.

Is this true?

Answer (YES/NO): NO